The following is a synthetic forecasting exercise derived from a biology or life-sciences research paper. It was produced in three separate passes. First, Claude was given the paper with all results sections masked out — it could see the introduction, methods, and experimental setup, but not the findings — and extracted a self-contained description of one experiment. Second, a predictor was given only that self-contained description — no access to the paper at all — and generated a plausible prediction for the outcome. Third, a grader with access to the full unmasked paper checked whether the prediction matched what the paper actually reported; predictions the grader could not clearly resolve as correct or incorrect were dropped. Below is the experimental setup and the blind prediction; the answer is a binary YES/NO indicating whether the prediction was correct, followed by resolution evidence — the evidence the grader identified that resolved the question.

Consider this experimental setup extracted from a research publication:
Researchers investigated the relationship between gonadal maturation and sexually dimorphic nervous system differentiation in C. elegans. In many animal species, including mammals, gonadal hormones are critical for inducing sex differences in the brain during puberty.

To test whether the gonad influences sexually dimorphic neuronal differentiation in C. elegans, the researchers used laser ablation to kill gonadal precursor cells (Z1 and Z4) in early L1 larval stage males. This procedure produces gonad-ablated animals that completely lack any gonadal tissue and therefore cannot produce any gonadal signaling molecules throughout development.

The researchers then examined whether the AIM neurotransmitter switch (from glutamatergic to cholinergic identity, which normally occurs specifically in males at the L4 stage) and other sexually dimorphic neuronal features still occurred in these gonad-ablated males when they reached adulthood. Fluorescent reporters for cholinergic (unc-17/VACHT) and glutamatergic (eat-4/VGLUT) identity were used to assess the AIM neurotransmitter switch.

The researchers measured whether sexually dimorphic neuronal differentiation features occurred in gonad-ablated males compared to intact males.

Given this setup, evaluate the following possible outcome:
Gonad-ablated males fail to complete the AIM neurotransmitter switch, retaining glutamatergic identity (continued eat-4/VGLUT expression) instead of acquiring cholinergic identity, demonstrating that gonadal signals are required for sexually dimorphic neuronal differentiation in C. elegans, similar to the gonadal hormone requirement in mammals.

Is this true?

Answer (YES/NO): NO